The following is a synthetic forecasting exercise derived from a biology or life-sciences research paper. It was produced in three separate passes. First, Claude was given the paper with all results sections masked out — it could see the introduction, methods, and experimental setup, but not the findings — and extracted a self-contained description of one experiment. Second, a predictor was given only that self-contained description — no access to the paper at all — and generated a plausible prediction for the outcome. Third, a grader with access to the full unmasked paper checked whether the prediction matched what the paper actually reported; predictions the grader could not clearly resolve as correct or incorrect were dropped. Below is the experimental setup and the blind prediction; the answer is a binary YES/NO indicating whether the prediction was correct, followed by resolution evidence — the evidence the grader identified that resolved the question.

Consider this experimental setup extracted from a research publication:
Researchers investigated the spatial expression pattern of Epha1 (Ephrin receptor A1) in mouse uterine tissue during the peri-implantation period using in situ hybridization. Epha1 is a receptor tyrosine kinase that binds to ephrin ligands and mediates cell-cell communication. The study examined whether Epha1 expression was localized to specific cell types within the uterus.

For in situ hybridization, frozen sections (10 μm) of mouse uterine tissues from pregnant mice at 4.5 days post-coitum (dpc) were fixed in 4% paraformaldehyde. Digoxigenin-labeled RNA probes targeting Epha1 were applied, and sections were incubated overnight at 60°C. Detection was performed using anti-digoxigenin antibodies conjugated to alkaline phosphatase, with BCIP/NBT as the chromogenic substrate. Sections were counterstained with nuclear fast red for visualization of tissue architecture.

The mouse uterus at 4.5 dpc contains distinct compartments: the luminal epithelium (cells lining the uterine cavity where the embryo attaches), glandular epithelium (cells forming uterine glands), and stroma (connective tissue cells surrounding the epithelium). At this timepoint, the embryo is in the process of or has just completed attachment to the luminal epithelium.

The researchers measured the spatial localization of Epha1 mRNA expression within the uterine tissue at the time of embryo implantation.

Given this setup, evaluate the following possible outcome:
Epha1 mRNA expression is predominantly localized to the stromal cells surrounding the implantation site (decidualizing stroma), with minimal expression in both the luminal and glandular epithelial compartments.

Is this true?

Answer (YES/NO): NO